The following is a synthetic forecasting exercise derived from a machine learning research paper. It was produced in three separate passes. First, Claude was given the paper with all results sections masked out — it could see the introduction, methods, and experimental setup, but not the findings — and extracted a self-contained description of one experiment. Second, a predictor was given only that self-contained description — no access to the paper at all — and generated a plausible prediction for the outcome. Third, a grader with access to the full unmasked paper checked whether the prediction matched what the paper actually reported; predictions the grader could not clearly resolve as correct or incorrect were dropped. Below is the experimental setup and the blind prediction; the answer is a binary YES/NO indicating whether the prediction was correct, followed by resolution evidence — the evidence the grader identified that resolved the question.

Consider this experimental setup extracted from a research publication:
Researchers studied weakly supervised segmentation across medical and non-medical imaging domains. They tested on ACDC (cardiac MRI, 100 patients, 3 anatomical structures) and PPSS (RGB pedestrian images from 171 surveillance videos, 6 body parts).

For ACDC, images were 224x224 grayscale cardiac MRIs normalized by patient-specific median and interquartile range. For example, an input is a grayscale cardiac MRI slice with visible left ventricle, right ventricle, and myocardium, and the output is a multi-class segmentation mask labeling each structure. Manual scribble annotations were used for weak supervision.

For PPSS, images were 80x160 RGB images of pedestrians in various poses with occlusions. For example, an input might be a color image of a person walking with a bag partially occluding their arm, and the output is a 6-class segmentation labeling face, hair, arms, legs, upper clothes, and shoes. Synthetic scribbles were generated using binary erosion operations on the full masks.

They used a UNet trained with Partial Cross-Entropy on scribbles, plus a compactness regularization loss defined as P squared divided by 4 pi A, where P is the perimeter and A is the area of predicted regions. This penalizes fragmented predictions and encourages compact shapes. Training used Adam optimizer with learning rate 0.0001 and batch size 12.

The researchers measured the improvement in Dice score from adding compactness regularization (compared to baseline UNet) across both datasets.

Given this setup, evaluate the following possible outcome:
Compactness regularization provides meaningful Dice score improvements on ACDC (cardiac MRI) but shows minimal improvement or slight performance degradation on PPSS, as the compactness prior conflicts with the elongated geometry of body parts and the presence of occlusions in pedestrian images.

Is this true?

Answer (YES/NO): NO